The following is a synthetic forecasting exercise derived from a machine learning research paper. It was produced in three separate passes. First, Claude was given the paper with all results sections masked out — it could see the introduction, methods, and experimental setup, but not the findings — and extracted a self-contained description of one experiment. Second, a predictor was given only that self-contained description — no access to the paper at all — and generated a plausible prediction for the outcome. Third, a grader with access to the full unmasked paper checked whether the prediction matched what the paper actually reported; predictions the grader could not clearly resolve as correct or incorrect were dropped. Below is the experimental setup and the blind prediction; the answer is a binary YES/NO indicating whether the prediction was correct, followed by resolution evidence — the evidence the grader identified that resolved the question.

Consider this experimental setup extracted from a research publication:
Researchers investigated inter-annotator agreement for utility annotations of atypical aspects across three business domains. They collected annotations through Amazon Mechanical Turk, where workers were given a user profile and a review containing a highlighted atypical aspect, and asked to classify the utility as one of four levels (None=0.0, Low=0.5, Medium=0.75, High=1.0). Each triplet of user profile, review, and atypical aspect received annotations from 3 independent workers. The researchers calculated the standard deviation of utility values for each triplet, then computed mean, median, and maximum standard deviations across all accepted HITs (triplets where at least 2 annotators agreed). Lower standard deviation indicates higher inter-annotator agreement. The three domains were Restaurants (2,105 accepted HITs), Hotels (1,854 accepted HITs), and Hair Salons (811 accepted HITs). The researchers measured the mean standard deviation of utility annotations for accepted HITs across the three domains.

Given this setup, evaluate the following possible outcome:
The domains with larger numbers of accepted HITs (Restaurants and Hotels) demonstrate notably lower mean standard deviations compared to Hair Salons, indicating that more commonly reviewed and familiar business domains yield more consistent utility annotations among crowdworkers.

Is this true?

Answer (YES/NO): NO